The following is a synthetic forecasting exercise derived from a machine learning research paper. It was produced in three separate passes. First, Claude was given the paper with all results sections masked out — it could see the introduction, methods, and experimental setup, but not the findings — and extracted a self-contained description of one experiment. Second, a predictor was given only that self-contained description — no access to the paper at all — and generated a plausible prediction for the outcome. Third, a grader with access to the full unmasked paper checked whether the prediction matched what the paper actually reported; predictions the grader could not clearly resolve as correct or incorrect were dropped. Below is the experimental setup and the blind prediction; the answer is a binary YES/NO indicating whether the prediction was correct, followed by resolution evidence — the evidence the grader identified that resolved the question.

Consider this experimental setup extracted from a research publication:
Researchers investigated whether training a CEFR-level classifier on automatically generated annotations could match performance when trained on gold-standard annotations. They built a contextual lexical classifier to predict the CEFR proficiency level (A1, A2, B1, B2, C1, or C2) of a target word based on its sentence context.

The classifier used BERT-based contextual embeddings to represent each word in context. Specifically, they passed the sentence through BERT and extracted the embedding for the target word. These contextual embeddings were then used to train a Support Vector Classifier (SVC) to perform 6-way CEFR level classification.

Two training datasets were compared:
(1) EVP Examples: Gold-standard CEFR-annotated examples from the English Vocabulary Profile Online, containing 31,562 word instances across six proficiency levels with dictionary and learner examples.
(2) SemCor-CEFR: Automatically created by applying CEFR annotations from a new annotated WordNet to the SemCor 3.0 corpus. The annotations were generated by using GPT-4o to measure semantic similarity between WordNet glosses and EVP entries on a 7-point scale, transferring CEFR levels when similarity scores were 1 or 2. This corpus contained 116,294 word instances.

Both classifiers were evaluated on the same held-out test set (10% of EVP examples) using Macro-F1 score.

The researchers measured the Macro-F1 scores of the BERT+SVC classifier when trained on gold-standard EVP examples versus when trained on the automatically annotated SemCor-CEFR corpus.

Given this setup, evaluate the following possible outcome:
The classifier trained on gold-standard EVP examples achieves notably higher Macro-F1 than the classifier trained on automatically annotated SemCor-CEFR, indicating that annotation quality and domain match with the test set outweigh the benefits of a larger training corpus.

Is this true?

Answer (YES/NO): NO